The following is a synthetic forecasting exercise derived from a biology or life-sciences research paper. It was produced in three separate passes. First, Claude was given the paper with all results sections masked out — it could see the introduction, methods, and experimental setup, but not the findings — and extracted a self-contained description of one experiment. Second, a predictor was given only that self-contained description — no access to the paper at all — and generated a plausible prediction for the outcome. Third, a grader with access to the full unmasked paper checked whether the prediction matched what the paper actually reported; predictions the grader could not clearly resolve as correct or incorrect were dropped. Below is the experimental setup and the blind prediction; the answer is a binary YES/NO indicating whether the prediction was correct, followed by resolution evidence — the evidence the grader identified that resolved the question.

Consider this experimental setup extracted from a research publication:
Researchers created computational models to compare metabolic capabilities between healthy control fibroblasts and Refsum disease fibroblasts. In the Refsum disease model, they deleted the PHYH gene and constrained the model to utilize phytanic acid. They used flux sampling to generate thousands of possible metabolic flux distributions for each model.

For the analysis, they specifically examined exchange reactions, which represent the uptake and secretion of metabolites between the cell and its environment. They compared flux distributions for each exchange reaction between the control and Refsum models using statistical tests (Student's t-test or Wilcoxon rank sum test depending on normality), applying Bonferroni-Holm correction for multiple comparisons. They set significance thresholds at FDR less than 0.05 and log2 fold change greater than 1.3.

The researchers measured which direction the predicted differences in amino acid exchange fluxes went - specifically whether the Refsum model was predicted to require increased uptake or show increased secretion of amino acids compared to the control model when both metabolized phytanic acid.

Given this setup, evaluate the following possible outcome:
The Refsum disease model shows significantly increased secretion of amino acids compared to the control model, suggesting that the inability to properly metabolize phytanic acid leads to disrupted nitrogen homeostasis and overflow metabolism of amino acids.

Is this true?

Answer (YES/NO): NO